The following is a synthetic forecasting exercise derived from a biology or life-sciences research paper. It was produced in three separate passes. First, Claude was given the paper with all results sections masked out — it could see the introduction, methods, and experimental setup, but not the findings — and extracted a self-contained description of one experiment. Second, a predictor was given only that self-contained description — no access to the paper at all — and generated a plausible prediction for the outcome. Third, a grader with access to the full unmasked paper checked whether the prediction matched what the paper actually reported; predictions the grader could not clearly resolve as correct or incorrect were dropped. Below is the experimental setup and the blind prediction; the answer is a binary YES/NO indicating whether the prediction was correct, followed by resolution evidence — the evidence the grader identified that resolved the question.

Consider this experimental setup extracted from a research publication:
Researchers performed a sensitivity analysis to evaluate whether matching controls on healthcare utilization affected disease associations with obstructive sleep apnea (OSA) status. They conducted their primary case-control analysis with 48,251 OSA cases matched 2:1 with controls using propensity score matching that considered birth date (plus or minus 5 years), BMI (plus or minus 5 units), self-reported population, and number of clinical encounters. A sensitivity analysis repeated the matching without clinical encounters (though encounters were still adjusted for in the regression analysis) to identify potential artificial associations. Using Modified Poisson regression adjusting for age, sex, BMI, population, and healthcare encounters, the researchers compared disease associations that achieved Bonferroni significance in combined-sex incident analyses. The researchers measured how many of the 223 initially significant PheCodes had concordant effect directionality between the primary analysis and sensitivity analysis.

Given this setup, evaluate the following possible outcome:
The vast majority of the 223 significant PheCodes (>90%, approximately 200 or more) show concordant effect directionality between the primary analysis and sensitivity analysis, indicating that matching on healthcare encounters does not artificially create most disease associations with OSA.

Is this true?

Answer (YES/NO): NO